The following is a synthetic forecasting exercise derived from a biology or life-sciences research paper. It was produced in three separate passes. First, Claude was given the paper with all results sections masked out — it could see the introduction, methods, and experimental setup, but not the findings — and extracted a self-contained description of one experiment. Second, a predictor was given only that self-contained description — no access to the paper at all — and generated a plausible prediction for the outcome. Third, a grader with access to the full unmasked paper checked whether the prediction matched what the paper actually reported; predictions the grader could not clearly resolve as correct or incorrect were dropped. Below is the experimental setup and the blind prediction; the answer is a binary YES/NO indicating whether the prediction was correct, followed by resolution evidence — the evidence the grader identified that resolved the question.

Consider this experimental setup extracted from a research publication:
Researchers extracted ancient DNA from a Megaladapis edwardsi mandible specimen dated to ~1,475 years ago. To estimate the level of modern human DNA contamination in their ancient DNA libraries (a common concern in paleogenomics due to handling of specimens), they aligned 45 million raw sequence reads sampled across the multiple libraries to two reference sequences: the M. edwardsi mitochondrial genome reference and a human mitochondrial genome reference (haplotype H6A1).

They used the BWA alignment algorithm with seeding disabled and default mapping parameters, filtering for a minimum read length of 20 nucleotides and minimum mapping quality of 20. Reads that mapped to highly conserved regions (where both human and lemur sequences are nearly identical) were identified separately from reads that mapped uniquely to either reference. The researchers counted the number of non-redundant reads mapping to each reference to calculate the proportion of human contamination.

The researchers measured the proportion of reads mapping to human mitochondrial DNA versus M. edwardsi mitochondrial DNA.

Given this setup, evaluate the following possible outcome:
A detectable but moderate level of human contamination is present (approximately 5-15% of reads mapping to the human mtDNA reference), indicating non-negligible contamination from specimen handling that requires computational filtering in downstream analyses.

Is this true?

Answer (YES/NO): NO